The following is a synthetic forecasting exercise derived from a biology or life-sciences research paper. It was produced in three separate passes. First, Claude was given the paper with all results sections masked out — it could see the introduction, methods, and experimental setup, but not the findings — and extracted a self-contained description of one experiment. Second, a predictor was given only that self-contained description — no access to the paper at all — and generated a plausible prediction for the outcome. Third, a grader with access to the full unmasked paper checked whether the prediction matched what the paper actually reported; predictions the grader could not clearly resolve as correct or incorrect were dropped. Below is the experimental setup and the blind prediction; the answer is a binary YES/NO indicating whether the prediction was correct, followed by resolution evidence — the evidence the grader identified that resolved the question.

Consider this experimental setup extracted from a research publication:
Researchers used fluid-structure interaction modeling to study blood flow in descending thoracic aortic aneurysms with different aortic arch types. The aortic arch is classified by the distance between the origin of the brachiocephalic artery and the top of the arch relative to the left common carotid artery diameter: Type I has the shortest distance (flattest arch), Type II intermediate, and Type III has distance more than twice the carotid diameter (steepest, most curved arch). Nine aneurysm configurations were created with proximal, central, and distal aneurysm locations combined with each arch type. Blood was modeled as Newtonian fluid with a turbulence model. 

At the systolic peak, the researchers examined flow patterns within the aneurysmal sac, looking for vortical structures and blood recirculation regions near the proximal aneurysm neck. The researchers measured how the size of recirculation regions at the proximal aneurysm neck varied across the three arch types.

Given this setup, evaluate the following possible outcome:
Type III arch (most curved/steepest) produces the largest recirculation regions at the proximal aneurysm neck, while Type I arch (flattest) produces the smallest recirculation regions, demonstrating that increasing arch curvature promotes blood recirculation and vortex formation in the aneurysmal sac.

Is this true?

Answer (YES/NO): YES